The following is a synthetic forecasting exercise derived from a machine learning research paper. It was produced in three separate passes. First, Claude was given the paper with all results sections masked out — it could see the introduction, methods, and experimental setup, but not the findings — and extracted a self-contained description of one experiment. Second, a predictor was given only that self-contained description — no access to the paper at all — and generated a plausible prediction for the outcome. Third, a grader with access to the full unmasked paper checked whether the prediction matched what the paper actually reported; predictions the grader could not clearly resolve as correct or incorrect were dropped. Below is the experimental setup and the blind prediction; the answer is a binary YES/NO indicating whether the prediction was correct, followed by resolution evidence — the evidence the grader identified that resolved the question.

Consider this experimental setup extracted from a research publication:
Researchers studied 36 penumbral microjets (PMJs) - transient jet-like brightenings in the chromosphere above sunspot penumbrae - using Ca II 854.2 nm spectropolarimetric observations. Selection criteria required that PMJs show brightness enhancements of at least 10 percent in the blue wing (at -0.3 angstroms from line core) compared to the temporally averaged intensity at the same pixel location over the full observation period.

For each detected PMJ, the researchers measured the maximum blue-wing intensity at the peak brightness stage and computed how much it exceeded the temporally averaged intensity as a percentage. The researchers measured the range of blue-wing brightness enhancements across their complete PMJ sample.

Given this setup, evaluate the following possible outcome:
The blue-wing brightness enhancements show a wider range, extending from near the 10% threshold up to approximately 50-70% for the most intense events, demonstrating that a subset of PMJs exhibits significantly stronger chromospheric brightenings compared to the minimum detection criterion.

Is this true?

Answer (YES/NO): YES